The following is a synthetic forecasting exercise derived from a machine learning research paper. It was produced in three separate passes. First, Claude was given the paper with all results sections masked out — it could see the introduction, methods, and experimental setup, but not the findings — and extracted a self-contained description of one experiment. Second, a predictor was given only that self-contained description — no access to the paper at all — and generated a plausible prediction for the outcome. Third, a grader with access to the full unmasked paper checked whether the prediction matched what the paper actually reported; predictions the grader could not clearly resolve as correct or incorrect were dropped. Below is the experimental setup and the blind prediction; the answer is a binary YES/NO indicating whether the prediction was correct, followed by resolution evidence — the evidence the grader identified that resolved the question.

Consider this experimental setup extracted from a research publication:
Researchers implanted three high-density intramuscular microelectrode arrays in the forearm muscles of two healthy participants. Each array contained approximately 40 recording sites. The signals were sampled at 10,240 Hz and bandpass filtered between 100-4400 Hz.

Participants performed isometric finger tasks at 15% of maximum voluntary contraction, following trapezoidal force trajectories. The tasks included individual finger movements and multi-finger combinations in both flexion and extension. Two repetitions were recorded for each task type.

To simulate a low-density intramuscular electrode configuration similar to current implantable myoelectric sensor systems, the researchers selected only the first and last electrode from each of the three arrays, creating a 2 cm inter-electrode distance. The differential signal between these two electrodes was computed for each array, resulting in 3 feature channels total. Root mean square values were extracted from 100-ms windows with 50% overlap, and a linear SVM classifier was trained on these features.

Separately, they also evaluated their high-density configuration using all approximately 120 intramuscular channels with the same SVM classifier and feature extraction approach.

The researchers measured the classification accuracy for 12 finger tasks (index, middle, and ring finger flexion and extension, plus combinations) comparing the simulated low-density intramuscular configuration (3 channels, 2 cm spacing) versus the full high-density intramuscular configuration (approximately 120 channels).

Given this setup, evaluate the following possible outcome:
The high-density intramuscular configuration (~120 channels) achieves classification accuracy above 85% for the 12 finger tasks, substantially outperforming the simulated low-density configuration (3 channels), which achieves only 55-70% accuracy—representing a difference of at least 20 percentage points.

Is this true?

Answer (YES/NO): NO